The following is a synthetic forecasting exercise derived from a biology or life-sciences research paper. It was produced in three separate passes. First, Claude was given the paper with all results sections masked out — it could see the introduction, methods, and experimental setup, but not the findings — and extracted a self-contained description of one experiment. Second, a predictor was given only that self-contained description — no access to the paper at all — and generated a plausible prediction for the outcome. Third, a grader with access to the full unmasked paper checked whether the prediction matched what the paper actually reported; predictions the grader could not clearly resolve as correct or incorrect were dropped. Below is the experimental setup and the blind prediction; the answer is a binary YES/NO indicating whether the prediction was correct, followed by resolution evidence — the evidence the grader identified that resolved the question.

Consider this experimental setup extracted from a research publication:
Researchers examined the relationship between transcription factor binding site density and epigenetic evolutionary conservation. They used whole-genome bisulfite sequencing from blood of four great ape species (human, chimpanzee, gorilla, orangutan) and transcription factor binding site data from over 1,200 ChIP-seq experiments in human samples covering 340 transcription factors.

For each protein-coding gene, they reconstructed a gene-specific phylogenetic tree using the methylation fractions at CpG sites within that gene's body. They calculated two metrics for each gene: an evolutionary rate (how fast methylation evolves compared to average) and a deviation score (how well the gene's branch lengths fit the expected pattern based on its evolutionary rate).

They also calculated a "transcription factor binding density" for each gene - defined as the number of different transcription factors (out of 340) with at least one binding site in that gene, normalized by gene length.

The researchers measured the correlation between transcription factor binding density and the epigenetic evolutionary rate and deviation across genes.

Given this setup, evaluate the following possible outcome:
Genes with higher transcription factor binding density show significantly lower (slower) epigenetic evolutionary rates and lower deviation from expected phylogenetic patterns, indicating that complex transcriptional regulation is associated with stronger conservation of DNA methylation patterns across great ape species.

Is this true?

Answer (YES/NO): YES